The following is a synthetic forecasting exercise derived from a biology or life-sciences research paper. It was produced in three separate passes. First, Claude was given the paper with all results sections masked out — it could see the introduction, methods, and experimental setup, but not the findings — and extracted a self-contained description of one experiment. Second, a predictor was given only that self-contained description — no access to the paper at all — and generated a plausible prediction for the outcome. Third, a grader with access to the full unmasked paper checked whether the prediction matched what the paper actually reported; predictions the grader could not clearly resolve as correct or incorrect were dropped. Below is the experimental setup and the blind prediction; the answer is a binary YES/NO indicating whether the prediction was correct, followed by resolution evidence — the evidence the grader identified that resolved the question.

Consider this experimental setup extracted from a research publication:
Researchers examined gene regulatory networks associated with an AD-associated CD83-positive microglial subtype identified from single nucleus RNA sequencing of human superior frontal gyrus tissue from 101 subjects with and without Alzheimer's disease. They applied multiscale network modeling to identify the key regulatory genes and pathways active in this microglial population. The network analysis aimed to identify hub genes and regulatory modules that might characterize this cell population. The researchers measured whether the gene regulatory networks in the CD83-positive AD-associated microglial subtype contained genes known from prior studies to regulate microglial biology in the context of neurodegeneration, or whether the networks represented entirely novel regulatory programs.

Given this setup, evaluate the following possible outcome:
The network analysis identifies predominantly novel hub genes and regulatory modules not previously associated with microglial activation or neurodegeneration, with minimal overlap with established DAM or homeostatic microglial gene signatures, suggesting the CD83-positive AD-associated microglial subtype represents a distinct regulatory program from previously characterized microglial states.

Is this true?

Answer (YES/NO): NO